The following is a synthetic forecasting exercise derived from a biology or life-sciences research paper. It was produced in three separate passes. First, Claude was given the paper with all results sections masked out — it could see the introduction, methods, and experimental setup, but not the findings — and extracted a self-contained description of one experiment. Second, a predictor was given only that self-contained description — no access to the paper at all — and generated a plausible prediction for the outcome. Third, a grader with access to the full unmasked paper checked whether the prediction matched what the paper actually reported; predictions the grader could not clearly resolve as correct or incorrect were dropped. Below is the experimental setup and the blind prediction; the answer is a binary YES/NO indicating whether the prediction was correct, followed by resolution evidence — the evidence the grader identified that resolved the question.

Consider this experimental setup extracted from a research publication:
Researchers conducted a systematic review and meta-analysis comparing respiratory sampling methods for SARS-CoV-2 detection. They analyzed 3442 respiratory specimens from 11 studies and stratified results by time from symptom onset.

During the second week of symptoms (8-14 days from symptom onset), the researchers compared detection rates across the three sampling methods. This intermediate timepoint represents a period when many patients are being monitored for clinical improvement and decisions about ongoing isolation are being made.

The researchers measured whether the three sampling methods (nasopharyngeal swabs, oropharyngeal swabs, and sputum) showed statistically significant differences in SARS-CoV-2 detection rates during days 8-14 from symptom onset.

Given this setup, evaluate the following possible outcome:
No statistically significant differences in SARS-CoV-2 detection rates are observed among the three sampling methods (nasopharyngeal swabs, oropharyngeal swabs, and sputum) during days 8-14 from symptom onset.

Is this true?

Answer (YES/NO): NO